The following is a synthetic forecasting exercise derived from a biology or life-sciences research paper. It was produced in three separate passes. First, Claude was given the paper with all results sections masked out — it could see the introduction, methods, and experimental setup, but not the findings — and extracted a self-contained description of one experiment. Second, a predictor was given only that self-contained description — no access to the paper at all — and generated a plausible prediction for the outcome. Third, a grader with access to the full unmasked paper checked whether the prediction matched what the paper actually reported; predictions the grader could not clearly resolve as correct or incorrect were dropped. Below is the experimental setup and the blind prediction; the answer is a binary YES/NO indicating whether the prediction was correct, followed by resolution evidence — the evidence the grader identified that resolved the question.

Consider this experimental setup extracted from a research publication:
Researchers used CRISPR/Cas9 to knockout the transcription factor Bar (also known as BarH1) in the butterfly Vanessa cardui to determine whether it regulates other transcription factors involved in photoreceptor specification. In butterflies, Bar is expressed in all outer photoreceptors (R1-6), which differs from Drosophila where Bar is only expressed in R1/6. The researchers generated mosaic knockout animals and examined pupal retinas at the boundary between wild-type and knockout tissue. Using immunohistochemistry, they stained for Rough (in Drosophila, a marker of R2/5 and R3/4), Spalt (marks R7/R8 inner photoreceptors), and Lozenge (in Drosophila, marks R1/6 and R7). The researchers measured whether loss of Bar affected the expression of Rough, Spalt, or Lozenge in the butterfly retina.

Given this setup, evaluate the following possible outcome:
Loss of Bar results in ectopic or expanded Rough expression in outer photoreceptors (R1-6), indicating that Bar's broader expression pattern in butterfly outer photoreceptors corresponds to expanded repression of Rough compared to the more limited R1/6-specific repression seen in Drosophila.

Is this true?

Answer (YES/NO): NO